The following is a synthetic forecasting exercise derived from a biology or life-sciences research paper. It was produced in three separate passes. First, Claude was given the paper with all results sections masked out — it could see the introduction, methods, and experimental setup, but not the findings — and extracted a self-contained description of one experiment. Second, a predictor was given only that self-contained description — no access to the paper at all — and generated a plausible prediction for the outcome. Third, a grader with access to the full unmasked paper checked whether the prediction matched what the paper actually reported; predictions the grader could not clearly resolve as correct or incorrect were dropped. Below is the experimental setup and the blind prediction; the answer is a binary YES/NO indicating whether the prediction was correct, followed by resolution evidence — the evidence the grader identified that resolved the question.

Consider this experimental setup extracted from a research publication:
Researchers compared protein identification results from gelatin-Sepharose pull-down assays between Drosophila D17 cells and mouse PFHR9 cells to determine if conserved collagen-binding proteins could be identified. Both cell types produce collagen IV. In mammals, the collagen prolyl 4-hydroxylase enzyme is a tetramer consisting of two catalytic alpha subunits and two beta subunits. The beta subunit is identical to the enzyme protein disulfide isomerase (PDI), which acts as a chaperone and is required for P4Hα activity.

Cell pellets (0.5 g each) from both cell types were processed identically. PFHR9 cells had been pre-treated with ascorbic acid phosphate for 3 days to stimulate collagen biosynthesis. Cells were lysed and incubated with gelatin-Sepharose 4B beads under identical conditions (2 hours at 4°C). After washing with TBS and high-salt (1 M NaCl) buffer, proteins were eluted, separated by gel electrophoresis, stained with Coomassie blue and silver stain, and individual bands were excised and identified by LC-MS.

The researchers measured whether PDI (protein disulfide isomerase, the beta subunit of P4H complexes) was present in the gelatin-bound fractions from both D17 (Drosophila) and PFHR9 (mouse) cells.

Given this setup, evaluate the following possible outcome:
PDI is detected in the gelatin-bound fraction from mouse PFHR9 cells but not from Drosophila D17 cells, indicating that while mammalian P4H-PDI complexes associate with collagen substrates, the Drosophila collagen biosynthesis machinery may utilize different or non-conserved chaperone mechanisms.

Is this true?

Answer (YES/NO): NO